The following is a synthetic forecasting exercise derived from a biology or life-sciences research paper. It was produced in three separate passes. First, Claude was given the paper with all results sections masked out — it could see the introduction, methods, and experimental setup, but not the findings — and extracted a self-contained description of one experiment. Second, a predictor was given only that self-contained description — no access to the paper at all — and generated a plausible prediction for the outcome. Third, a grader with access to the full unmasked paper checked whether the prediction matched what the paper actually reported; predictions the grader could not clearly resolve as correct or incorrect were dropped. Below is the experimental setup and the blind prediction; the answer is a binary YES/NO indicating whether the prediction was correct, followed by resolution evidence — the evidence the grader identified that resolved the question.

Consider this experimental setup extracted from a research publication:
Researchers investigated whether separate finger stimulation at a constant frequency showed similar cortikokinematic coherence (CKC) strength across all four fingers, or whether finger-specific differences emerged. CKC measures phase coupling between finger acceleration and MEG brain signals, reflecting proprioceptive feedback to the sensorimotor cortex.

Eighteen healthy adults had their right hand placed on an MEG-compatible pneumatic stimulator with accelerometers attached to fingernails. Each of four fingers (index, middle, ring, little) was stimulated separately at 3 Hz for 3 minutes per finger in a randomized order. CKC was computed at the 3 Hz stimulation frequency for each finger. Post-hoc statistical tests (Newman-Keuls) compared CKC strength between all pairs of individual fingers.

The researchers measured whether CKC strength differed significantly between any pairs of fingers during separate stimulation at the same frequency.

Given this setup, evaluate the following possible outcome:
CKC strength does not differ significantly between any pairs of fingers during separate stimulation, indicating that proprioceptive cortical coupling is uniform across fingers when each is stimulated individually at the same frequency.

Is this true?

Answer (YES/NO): NO